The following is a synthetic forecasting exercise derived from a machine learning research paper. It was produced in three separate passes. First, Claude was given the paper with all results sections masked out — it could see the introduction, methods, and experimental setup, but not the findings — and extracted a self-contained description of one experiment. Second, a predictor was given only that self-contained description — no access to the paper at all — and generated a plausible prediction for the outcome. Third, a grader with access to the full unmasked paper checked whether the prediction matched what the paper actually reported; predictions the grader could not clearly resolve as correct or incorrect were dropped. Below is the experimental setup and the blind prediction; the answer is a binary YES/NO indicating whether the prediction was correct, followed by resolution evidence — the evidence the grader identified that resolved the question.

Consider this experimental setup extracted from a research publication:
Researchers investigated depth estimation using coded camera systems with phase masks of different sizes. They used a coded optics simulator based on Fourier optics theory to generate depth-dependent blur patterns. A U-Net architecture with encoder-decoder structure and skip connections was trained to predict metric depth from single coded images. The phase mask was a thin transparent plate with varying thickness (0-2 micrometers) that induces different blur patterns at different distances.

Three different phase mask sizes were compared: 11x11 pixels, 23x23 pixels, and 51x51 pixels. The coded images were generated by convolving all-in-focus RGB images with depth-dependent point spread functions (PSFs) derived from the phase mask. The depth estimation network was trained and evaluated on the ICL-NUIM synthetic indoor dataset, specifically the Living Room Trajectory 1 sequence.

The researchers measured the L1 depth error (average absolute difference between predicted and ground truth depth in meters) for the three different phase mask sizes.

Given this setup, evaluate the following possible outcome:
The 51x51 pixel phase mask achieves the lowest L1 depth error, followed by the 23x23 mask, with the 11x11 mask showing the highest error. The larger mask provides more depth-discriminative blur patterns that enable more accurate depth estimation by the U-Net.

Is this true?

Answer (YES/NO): NO